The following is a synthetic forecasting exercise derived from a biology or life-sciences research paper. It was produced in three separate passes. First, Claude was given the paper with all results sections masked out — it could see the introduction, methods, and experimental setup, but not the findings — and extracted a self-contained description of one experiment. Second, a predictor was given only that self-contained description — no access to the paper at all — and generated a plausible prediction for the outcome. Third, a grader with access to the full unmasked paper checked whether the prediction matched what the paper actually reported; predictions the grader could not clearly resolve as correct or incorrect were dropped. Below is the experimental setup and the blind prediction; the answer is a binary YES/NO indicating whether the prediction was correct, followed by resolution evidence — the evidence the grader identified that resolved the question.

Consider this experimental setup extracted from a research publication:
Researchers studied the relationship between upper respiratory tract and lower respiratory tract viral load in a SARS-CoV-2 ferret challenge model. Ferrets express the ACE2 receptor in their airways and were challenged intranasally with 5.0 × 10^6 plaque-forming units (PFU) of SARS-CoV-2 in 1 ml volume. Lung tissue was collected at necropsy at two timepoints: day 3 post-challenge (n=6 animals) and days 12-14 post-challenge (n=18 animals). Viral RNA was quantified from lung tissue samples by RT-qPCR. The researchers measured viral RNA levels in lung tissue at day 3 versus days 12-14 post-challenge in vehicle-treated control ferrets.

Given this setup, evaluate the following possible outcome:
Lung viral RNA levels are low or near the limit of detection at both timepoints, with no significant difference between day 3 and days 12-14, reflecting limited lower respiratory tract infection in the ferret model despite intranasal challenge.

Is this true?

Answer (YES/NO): NO